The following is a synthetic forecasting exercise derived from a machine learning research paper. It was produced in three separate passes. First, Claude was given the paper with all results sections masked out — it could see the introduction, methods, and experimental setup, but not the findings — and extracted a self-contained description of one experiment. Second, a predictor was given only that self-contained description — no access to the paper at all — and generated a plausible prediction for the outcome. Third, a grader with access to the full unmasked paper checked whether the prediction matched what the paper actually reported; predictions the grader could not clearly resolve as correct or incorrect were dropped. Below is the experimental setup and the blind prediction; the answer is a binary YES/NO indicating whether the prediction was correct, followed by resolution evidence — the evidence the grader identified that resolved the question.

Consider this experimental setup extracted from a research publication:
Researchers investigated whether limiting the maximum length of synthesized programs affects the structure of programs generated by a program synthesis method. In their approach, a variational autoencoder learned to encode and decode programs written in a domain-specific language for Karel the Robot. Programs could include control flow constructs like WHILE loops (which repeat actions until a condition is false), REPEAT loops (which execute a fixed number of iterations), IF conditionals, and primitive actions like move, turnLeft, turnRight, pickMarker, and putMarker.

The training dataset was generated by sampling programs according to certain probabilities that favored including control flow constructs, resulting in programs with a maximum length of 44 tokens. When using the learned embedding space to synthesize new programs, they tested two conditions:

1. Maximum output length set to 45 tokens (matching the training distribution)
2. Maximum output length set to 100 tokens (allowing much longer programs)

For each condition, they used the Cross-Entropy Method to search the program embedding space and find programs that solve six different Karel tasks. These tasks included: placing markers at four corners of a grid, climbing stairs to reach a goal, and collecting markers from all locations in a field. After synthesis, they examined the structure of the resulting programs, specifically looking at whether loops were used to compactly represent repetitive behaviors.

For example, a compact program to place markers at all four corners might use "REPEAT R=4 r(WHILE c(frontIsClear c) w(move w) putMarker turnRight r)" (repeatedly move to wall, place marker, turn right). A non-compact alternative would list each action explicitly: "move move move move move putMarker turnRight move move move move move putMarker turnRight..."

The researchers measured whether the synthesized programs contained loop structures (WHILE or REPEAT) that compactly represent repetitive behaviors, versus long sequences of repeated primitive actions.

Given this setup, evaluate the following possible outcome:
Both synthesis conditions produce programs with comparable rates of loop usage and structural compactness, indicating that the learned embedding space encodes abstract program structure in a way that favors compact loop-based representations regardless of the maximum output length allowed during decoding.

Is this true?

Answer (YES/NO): NO